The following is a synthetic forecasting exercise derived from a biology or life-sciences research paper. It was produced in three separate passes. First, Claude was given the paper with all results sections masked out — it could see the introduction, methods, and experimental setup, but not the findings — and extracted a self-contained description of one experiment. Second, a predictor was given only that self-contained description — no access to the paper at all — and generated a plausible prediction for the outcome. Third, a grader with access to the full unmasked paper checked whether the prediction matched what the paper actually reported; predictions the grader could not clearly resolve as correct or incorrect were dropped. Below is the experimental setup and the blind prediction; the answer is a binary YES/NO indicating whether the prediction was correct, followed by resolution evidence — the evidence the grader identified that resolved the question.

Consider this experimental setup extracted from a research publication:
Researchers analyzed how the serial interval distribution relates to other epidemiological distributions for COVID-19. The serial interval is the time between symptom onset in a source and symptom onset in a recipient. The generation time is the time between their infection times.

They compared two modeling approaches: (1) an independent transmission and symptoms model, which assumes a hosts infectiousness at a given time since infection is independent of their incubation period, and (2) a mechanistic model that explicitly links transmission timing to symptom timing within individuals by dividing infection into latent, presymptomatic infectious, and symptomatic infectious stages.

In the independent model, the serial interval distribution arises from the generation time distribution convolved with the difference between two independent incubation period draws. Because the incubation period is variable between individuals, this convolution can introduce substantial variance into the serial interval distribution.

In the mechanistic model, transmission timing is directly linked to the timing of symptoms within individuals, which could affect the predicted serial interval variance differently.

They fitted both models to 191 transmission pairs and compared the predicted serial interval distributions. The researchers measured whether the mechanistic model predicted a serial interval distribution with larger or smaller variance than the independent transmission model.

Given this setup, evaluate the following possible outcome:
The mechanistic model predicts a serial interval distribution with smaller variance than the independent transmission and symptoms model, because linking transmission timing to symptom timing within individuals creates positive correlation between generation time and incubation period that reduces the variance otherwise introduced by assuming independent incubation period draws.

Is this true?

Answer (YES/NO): YES